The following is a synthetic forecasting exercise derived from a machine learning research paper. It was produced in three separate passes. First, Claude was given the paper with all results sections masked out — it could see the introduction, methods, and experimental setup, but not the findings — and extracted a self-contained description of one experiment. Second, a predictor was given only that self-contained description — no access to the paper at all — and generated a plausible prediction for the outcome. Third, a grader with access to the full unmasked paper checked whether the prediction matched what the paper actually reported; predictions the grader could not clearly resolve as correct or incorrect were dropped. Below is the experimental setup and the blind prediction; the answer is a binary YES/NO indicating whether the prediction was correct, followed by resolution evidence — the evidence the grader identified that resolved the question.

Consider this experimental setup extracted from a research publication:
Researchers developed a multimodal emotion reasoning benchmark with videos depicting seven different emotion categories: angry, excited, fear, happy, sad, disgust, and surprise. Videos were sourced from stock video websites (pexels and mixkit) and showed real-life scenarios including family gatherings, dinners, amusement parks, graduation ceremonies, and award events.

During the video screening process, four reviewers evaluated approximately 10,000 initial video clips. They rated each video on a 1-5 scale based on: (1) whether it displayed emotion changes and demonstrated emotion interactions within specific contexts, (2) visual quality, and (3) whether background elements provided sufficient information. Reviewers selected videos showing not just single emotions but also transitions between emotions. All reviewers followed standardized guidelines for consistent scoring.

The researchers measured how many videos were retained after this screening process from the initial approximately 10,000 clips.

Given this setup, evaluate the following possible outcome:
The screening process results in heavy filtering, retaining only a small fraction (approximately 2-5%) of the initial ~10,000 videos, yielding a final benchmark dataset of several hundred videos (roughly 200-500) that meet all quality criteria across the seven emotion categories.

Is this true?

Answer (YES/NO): NO